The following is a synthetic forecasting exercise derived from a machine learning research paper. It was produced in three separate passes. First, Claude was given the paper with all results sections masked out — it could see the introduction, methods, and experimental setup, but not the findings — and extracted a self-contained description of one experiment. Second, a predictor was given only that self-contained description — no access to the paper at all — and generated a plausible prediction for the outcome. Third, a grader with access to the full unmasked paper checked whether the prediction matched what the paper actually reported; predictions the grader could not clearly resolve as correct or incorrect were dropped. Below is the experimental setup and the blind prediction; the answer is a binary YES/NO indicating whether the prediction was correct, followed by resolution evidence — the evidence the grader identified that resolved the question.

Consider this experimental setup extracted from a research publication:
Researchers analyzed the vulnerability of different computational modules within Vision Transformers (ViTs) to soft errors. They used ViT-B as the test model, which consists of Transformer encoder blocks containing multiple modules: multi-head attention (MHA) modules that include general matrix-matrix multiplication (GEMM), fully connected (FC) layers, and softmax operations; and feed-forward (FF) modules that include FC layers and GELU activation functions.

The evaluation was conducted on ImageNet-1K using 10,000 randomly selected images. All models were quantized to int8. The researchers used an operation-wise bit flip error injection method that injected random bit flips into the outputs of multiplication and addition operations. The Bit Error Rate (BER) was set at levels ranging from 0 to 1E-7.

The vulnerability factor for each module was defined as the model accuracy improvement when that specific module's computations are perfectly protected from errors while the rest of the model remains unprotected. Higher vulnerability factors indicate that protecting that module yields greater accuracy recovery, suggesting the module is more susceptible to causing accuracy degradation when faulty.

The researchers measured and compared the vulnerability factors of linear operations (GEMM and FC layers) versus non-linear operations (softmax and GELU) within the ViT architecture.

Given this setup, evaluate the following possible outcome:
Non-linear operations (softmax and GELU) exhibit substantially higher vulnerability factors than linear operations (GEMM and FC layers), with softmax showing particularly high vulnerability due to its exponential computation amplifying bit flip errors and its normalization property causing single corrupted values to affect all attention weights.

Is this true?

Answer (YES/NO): YES